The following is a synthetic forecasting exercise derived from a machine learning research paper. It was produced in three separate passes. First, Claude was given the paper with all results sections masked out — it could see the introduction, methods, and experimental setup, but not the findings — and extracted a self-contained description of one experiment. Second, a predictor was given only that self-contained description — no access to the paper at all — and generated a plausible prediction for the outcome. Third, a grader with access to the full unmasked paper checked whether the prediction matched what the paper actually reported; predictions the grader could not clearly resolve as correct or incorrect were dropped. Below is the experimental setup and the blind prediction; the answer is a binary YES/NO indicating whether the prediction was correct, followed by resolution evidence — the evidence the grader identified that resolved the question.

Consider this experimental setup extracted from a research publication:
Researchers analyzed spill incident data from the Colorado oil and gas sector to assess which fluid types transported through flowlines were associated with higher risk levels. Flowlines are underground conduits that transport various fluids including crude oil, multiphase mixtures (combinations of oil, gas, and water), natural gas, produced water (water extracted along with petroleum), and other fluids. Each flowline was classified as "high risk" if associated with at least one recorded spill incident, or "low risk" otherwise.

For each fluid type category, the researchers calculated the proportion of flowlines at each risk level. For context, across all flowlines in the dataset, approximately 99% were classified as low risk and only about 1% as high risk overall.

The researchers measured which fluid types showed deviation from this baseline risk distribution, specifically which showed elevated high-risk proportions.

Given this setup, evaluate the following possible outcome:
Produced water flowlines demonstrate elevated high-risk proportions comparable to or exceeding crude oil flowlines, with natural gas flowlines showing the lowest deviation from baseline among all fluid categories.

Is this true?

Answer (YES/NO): NO